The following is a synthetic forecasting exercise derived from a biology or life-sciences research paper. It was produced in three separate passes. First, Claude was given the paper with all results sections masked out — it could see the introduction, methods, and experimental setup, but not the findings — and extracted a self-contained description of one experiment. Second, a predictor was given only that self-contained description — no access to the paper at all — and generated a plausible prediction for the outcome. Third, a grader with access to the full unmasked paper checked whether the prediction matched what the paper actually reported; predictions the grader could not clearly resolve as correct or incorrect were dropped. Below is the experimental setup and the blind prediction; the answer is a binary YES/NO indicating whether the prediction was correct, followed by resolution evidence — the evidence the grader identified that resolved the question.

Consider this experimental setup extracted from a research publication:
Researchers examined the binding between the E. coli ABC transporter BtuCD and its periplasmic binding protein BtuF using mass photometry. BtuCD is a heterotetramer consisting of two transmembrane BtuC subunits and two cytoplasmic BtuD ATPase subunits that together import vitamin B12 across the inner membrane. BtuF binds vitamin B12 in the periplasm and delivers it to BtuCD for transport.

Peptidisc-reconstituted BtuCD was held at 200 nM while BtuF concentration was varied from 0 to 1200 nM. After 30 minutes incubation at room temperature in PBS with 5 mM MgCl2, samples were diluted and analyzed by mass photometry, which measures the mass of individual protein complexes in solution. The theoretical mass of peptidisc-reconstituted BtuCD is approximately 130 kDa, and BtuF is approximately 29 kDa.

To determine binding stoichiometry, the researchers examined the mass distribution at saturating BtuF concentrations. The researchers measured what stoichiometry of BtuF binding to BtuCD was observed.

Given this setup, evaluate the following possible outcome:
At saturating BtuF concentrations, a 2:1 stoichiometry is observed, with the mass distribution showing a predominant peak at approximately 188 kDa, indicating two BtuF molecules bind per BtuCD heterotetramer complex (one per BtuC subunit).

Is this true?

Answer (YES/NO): NO